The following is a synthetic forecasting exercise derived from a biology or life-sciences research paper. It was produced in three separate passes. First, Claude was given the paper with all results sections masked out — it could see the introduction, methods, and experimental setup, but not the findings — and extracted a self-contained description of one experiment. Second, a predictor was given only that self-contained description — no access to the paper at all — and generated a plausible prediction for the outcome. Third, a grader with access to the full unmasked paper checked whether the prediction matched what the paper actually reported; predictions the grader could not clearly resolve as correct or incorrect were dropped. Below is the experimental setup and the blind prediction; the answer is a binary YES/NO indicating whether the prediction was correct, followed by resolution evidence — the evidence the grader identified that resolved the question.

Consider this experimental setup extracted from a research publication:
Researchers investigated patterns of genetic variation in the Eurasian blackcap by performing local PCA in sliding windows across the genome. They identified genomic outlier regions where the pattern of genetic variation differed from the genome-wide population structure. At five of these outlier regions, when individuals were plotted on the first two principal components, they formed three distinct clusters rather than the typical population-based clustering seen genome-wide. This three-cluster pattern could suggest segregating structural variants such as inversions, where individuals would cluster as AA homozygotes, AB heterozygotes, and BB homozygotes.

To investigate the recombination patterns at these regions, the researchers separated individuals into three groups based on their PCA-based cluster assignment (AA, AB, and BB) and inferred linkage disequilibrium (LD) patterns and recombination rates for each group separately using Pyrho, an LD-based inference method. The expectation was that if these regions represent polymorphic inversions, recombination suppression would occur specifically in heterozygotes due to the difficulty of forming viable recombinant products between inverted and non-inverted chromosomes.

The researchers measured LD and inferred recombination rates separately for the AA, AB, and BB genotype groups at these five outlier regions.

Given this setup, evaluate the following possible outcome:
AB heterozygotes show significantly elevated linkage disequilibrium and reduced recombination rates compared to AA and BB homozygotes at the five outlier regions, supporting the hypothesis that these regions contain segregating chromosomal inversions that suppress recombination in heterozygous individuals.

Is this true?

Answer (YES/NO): NO